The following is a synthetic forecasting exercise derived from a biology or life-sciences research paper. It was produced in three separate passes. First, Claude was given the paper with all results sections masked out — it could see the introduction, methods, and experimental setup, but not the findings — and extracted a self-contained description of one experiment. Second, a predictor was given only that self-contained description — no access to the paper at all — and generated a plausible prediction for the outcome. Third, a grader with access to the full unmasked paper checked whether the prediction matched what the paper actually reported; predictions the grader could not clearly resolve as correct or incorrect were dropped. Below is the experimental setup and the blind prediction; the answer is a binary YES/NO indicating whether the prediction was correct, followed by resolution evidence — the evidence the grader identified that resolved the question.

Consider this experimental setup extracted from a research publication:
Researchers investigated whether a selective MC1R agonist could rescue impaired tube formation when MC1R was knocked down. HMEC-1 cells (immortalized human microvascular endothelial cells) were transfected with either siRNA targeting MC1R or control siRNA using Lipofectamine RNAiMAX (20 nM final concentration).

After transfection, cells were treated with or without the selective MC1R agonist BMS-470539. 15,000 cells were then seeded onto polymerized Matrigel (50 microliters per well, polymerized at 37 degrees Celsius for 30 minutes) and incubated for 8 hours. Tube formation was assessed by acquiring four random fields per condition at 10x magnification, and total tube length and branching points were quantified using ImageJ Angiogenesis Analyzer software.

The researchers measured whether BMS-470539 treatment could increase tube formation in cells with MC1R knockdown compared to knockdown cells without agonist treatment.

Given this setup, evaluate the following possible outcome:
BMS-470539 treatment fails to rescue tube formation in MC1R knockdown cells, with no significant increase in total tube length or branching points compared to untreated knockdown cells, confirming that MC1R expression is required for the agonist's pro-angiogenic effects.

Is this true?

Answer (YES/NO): YES